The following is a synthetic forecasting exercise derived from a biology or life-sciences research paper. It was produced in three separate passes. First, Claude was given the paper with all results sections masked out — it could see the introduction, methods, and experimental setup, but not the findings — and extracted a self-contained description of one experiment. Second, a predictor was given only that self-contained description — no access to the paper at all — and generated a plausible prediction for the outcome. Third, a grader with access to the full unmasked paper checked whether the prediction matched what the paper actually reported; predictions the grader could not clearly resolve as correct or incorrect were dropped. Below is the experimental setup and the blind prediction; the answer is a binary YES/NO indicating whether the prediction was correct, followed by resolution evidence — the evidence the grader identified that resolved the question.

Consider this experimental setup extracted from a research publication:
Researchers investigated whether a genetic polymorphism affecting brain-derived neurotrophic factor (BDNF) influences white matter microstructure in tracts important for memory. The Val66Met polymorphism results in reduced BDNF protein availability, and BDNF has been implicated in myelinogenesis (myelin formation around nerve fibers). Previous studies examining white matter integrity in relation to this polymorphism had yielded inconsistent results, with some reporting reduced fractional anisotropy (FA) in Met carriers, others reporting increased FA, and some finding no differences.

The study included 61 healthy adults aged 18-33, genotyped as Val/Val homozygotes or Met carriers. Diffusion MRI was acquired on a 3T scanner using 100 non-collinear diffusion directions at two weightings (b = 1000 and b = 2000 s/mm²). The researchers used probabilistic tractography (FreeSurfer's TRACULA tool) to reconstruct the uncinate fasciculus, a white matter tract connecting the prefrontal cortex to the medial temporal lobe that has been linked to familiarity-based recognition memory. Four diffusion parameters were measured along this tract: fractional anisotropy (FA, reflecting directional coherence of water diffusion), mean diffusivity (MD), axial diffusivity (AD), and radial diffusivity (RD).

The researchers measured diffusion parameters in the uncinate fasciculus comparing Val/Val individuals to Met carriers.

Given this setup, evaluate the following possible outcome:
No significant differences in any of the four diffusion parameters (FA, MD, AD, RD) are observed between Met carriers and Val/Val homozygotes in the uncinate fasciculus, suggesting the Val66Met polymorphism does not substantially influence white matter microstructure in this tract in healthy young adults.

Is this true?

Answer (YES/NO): YES